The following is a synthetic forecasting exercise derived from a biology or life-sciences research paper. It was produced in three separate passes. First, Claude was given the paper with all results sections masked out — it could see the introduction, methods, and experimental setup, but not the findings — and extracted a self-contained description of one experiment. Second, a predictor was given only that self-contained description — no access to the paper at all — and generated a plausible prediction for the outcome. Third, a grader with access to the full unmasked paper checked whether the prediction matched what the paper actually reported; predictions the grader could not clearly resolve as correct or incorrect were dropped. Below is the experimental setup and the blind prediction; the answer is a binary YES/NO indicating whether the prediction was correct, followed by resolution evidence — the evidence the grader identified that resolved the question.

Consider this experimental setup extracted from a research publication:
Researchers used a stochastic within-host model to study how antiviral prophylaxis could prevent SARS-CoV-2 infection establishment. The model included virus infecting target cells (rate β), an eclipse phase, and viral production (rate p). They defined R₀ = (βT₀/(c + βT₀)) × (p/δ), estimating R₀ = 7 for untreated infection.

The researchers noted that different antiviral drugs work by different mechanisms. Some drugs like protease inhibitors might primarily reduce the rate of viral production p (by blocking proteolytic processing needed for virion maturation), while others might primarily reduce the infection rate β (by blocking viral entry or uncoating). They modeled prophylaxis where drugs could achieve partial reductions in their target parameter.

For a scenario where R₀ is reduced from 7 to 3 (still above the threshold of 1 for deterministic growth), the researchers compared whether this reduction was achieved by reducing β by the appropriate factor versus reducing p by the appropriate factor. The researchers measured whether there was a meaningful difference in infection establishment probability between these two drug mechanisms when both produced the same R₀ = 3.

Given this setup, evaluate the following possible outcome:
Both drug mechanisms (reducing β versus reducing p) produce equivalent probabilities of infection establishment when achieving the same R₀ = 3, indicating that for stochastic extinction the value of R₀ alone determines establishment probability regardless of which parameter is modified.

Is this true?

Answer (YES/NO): NO